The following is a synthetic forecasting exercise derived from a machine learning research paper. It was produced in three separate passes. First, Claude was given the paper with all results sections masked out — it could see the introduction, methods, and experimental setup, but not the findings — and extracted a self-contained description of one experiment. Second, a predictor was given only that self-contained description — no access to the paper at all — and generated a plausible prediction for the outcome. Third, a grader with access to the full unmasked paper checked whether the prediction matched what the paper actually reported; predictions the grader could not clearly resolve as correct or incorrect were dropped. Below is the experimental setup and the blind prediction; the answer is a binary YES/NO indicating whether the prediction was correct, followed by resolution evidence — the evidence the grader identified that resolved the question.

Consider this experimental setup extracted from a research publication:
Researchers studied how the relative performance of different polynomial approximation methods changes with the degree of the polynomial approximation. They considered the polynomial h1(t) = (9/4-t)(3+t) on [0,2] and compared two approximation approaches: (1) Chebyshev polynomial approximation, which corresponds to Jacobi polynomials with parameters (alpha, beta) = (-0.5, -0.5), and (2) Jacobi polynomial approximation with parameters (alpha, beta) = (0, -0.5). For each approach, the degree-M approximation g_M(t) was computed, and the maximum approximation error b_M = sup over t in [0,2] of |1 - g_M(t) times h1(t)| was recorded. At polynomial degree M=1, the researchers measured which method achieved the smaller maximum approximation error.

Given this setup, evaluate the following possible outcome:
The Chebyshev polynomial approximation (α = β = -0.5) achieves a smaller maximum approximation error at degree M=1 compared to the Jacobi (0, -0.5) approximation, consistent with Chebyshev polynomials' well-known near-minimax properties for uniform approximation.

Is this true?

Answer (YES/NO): NO